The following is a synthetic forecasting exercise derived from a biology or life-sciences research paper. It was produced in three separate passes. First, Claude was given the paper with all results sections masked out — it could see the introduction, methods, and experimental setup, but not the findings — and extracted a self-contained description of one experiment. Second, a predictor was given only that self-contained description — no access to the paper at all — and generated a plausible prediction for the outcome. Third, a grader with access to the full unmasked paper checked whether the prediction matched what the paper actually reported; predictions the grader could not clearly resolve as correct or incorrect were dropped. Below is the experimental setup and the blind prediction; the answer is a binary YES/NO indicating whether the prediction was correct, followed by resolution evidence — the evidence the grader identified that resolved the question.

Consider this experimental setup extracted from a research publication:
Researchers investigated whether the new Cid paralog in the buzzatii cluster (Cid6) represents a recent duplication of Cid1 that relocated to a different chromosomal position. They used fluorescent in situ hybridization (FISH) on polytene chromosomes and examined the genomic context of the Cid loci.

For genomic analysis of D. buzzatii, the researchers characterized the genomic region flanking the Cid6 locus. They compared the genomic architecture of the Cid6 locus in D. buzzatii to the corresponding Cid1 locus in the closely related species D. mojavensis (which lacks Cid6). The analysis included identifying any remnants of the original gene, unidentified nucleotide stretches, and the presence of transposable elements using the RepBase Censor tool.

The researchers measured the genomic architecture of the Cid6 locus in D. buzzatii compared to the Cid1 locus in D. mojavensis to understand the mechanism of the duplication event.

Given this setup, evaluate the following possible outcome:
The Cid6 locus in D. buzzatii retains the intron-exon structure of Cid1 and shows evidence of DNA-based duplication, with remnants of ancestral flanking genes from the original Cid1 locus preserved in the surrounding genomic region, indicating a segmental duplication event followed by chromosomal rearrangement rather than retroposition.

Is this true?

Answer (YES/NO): NO